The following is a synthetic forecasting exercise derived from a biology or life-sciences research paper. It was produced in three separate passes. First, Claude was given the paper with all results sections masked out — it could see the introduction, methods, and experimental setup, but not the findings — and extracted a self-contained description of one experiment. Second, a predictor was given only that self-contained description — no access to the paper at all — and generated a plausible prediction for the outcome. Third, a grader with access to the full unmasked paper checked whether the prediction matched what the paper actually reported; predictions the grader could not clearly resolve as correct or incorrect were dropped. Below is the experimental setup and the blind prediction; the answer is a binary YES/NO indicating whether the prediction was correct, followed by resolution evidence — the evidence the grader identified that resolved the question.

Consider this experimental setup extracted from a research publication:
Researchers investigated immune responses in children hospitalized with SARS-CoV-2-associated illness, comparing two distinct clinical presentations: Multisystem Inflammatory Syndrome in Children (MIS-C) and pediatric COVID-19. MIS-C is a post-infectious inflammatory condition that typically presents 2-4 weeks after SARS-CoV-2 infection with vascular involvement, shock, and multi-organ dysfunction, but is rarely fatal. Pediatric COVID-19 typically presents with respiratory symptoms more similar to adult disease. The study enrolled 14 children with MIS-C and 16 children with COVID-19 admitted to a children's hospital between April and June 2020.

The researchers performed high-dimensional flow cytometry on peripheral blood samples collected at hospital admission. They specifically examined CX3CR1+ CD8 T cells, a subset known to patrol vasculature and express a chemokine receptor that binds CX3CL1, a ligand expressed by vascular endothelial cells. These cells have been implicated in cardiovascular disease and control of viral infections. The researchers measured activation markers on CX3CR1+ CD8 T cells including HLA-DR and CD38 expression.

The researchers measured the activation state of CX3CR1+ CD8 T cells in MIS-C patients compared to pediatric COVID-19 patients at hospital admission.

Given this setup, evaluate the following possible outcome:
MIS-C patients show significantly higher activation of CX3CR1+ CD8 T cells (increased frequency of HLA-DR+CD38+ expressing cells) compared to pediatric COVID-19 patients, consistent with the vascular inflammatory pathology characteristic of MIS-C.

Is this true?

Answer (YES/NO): YES